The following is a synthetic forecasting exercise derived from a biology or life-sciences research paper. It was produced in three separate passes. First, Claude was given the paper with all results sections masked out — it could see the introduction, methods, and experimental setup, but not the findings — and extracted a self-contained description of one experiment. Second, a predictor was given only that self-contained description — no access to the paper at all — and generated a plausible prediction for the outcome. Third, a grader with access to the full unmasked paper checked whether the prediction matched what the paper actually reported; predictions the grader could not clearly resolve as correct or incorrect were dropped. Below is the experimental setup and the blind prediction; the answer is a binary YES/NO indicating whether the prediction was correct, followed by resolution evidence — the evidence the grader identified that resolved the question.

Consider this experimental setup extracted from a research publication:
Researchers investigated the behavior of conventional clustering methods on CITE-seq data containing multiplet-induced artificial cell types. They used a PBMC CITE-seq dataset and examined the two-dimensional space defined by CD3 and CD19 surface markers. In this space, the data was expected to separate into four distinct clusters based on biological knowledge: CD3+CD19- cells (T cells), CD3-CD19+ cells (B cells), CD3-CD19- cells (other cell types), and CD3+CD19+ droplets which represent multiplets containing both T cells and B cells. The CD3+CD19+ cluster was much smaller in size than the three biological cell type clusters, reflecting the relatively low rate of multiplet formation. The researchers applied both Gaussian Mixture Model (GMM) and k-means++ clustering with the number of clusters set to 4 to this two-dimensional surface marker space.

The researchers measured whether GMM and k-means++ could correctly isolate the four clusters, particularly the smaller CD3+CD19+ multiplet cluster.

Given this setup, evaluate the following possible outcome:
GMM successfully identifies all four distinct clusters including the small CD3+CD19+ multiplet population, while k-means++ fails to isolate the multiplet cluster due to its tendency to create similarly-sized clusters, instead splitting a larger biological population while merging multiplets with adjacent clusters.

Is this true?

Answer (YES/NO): NO